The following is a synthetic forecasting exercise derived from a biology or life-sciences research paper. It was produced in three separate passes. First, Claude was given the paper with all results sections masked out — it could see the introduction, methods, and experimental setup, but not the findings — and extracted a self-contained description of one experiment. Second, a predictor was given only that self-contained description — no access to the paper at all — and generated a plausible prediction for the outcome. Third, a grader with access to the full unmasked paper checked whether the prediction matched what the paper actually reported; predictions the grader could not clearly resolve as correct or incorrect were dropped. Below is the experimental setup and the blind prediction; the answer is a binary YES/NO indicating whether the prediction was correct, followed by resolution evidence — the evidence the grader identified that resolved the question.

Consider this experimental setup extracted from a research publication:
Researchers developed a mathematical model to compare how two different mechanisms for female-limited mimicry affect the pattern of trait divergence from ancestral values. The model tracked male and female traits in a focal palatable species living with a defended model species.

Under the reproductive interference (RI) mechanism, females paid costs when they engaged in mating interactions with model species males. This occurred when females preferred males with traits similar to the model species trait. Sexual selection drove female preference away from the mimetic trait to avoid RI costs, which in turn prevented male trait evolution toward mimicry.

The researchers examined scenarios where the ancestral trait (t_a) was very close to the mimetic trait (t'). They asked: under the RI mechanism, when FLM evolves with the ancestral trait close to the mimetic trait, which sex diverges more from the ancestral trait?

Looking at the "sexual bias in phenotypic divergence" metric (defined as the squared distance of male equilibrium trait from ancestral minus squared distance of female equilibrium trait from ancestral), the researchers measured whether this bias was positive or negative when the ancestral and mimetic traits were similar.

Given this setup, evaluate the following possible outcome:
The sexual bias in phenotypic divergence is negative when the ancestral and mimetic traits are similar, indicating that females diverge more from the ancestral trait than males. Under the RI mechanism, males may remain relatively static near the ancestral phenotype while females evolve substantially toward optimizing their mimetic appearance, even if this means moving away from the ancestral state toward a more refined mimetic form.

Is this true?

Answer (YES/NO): NO